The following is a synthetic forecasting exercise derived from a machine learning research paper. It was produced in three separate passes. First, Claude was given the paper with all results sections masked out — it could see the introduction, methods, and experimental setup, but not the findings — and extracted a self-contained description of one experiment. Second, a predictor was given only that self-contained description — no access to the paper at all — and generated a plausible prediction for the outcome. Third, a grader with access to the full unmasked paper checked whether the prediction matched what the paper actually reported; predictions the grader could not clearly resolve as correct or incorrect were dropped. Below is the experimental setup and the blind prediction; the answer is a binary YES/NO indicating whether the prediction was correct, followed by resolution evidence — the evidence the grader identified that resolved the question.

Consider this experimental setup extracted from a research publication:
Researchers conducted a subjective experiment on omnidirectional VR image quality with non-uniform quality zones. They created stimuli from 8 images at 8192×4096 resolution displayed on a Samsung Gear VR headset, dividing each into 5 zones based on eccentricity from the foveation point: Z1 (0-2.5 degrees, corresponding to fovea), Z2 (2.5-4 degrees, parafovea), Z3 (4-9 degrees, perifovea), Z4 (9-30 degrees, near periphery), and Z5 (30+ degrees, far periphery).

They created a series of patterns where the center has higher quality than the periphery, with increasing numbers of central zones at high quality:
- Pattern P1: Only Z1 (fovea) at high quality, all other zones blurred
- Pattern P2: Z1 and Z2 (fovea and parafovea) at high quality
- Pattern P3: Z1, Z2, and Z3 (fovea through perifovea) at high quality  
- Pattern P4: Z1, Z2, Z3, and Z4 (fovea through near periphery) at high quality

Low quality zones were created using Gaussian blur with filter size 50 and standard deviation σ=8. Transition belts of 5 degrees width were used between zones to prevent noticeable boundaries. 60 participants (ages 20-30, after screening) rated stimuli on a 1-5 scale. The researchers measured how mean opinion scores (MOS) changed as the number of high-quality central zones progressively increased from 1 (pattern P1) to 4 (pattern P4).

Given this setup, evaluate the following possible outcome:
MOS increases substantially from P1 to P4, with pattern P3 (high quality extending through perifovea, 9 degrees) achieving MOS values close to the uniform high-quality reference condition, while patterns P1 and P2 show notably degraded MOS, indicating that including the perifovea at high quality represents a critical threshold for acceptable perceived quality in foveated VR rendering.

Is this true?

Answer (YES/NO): NO